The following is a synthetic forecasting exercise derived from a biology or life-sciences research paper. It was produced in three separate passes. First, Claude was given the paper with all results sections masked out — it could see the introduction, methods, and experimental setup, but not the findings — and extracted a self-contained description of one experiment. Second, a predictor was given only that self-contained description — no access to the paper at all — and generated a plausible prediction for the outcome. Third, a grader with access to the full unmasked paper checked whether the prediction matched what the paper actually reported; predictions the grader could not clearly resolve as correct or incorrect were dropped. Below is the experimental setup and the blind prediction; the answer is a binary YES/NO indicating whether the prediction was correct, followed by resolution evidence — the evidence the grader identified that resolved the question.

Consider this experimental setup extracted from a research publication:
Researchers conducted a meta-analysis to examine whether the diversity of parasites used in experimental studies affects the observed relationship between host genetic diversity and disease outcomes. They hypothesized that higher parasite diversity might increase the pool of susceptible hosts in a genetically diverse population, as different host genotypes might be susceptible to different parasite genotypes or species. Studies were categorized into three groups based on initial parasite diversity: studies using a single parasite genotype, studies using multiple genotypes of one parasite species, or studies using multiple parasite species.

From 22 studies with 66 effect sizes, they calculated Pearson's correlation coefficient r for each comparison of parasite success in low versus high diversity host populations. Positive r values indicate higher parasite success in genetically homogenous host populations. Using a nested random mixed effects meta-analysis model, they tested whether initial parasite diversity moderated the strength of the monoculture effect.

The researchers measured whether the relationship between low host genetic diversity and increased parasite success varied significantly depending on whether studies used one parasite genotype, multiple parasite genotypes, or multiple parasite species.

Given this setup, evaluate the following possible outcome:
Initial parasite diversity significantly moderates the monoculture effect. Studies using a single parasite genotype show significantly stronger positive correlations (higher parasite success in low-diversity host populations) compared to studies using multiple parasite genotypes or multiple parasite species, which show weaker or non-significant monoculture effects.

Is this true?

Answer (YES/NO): NO